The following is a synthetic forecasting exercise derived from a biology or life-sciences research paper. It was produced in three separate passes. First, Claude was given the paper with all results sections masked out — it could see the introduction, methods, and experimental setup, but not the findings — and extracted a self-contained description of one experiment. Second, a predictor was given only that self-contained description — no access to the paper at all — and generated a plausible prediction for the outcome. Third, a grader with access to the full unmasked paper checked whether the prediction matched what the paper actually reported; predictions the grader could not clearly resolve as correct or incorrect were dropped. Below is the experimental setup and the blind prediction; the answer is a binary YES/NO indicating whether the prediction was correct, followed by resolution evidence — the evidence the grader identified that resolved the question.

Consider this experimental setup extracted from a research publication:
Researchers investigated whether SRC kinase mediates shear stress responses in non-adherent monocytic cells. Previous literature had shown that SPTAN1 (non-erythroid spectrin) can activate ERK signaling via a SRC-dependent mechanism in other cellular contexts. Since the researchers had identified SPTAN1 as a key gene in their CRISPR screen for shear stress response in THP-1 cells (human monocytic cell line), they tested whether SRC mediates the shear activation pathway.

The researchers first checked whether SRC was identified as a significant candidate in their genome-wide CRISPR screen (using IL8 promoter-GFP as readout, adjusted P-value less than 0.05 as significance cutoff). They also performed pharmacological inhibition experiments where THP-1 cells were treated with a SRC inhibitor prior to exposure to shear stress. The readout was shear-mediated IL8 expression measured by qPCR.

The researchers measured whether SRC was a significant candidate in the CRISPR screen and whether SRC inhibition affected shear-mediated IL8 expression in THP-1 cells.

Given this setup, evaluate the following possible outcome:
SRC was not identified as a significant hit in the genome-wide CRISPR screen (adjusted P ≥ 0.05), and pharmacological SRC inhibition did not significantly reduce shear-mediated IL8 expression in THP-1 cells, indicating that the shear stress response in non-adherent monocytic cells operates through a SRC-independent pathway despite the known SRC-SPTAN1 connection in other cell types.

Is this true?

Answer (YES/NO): YES